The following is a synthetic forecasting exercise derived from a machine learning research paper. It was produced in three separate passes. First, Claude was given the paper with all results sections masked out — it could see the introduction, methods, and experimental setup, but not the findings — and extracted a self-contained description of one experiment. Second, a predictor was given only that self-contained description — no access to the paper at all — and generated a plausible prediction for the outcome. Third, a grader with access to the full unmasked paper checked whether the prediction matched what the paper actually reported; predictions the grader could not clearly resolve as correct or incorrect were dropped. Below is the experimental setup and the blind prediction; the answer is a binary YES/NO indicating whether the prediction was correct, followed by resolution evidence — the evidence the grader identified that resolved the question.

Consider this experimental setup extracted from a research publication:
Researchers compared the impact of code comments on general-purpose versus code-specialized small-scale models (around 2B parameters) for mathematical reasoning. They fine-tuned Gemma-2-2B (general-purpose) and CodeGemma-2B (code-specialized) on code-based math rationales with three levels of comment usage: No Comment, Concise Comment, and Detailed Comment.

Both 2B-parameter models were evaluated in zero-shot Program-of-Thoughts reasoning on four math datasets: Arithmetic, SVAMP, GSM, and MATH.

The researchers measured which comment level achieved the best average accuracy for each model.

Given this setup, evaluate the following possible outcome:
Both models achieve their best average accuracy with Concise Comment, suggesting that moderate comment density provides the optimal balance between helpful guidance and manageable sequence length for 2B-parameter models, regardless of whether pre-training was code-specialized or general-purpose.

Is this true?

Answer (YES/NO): NO